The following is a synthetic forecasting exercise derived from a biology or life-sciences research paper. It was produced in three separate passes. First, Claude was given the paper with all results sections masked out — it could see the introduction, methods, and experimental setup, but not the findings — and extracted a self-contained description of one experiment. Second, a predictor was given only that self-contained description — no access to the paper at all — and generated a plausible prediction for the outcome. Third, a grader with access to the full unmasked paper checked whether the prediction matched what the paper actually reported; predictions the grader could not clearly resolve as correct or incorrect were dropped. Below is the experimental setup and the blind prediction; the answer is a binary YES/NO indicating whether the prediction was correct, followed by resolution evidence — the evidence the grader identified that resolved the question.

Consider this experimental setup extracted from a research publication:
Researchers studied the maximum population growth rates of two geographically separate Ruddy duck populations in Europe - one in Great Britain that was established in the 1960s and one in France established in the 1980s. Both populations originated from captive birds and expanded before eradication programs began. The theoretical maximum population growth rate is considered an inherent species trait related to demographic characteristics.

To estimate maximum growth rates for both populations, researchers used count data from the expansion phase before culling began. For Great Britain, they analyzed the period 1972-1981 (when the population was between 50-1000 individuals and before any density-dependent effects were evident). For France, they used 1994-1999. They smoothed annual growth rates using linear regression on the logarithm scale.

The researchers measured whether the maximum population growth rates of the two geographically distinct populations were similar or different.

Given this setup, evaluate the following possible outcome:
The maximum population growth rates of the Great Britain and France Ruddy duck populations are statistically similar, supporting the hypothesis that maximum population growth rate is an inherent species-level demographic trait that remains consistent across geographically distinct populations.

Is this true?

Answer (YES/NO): YES